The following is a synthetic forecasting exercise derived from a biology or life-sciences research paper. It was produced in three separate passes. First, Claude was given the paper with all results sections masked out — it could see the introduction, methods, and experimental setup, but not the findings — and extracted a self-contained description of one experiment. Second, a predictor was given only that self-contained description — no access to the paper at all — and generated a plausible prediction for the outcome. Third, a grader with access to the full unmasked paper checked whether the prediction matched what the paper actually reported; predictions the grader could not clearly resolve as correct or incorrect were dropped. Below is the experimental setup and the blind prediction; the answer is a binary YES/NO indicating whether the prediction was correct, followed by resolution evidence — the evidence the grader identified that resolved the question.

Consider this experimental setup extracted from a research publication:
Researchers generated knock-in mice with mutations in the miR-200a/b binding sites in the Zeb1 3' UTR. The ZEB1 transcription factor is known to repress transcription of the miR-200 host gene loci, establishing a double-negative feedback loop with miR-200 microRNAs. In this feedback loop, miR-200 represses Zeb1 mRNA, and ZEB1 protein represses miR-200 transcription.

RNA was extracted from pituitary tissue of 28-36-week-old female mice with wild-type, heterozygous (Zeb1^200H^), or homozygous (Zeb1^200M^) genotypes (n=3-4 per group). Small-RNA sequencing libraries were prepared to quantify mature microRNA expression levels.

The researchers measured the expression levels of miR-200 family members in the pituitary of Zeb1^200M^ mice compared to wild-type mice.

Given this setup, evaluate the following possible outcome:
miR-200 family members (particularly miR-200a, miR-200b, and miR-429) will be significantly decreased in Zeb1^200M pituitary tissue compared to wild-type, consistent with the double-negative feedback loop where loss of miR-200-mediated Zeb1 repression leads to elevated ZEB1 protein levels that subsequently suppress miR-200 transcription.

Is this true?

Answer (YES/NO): YES